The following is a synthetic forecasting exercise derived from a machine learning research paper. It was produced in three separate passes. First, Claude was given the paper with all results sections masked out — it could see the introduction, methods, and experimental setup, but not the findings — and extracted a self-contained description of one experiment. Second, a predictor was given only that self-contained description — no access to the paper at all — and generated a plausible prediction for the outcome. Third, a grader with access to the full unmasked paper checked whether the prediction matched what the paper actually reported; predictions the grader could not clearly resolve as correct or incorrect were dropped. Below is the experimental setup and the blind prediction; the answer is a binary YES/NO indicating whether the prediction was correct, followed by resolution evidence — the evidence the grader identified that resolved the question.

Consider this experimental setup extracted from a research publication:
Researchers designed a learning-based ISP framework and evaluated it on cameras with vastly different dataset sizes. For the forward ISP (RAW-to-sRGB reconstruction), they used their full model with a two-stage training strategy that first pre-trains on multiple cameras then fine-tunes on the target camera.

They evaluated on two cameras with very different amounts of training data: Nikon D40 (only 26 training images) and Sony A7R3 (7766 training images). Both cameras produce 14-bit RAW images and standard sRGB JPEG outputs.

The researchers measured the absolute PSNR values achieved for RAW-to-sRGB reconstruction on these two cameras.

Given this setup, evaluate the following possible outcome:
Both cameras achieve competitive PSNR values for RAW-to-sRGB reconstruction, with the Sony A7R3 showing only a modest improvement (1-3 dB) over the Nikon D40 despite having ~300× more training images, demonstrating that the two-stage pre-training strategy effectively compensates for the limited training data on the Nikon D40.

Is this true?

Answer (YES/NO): NO